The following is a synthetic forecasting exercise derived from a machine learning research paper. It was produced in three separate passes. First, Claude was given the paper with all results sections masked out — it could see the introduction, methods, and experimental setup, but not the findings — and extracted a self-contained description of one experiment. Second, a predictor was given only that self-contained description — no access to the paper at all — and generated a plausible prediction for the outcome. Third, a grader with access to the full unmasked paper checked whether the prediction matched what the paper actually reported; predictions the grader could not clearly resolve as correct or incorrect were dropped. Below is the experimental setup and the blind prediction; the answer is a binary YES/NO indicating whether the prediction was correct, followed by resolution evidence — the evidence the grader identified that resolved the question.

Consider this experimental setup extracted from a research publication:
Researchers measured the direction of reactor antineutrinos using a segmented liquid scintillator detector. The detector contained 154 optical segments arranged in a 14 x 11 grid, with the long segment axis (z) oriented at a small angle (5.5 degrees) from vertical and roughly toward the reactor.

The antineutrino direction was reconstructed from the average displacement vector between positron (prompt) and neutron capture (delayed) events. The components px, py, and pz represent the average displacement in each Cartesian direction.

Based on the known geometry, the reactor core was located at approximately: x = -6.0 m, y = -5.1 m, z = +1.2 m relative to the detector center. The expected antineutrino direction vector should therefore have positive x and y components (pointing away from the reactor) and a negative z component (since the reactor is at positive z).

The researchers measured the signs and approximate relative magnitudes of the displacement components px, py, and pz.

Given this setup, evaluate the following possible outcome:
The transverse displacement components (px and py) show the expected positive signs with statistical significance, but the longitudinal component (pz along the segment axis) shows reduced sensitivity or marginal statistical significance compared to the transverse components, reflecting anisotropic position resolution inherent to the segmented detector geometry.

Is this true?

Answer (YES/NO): NO